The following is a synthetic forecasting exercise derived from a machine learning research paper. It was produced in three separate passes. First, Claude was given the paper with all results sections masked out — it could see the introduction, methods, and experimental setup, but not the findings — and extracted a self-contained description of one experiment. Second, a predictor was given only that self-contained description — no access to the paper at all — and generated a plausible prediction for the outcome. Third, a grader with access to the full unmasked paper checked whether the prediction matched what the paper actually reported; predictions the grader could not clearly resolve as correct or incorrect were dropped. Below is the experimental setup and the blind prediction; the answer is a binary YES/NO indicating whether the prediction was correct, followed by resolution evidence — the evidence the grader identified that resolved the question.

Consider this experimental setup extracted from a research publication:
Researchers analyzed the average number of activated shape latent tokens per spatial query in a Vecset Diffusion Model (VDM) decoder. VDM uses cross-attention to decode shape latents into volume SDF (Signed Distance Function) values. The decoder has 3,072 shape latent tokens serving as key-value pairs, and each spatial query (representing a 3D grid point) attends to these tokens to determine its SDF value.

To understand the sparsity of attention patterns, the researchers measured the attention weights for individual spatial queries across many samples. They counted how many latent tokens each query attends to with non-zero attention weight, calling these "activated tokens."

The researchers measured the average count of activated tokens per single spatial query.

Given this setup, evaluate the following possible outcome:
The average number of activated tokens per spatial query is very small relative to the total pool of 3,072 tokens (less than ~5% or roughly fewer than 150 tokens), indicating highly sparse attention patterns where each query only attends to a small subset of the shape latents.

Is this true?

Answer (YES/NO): YES